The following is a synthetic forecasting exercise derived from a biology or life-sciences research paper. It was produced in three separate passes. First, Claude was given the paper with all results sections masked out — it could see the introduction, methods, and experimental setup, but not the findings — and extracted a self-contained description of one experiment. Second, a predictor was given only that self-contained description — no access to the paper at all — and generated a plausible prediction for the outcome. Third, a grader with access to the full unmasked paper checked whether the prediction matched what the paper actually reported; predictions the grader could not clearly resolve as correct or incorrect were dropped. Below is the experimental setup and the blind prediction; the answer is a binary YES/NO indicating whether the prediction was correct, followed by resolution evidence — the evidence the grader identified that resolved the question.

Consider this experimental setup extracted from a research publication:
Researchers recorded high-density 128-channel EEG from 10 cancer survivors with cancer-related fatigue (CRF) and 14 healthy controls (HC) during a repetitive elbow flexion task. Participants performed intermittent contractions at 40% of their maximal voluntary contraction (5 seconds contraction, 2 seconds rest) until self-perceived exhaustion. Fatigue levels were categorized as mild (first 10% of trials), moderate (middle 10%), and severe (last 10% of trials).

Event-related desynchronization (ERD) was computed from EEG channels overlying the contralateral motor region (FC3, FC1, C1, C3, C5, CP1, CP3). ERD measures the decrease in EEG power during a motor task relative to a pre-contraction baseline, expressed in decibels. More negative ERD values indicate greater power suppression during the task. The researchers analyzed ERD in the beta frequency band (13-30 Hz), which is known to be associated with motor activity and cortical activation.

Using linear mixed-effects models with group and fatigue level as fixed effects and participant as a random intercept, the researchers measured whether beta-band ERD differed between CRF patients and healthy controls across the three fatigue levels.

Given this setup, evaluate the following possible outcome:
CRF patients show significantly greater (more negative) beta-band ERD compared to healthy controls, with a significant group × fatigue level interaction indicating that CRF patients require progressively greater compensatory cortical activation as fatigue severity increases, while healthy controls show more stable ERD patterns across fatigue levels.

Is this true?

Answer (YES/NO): NO